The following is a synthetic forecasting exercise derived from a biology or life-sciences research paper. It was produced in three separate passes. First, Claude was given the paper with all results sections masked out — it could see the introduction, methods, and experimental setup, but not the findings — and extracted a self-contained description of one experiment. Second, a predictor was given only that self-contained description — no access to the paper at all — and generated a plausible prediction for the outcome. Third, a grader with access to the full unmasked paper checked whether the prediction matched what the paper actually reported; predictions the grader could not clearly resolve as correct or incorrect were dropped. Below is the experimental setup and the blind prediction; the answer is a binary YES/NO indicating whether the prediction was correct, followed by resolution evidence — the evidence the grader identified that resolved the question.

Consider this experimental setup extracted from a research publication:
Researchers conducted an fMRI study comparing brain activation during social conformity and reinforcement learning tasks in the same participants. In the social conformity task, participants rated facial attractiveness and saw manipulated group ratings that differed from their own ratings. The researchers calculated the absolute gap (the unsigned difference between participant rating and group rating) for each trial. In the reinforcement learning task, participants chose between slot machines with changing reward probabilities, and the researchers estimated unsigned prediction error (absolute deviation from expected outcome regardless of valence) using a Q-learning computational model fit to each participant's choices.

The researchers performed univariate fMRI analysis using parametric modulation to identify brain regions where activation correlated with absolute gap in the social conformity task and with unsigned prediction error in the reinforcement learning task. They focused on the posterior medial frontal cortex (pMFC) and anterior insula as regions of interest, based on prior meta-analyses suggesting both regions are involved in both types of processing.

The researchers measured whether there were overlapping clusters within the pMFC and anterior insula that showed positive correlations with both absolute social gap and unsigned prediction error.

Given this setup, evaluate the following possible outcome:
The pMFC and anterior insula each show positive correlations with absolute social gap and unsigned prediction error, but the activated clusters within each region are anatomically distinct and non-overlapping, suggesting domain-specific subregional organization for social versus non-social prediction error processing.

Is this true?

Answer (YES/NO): NO